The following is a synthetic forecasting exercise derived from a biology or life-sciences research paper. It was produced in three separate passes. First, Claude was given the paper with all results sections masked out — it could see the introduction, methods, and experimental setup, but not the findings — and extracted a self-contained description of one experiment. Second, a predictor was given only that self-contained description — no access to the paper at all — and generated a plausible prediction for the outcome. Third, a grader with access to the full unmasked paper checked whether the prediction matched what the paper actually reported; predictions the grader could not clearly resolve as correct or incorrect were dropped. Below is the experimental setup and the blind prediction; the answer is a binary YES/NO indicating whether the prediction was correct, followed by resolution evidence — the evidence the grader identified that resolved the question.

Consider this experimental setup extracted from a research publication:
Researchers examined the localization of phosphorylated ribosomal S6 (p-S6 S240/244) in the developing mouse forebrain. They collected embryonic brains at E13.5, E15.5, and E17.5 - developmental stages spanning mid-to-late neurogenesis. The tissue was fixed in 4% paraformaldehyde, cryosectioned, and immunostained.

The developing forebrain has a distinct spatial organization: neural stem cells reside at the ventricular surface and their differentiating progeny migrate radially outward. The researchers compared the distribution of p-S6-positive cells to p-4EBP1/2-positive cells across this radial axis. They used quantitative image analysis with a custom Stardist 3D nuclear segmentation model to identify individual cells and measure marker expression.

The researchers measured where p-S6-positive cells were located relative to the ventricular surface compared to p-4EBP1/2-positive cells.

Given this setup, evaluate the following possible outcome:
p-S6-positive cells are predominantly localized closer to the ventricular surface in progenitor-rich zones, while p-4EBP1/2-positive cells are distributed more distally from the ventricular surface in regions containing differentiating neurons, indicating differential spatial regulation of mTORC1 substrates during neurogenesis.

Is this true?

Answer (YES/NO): NO